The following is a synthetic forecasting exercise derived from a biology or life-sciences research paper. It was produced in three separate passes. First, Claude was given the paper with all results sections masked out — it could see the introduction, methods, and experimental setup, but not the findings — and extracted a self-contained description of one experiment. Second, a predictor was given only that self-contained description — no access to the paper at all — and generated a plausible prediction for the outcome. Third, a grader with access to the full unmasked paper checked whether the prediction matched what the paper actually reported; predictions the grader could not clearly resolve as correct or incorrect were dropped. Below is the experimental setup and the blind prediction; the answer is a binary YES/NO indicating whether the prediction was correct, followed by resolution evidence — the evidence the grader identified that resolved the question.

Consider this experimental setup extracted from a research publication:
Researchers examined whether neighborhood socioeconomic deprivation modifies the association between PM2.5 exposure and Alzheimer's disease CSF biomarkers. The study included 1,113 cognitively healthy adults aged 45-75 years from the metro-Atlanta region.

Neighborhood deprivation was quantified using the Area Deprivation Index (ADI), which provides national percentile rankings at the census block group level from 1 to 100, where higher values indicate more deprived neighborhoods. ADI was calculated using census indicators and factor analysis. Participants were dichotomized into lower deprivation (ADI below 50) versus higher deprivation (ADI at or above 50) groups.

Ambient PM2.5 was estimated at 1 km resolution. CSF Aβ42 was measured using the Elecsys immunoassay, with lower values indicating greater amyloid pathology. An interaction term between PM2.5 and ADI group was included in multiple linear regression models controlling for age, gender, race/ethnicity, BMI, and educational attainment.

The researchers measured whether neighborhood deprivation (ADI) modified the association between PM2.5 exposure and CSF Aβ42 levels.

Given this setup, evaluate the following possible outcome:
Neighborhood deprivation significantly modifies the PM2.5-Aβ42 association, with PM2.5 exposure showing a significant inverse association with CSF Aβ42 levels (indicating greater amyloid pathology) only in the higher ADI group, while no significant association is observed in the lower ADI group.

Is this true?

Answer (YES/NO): NO